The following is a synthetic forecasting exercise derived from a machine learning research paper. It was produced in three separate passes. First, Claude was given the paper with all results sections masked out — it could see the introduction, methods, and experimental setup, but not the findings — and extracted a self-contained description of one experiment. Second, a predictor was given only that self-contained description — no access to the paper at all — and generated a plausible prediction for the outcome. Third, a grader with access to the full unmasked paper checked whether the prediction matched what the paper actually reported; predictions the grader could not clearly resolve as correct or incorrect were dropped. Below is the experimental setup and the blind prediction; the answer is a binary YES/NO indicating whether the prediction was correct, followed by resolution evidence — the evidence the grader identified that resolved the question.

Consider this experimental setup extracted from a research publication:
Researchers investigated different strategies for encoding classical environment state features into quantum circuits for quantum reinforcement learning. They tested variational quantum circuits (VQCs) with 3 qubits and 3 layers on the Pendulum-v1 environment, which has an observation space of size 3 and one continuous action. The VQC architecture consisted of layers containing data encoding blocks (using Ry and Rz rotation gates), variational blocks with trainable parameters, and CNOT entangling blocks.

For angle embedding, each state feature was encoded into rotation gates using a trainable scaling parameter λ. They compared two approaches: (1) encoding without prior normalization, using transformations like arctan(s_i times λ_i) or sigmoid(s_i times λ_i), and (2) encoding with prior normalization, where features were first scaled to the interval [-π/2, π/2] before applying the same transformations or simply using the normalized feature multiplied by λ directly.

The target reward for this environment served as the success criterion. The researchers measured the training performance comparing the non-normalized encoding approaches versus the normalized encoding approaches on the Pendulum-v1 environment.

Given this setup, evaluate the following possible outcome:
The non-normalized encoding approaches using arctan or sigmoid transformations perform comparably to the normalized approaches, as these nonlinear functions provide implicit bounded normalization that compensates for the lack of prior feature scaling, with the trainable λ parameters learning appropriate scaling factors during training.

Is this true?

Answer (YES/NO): NO